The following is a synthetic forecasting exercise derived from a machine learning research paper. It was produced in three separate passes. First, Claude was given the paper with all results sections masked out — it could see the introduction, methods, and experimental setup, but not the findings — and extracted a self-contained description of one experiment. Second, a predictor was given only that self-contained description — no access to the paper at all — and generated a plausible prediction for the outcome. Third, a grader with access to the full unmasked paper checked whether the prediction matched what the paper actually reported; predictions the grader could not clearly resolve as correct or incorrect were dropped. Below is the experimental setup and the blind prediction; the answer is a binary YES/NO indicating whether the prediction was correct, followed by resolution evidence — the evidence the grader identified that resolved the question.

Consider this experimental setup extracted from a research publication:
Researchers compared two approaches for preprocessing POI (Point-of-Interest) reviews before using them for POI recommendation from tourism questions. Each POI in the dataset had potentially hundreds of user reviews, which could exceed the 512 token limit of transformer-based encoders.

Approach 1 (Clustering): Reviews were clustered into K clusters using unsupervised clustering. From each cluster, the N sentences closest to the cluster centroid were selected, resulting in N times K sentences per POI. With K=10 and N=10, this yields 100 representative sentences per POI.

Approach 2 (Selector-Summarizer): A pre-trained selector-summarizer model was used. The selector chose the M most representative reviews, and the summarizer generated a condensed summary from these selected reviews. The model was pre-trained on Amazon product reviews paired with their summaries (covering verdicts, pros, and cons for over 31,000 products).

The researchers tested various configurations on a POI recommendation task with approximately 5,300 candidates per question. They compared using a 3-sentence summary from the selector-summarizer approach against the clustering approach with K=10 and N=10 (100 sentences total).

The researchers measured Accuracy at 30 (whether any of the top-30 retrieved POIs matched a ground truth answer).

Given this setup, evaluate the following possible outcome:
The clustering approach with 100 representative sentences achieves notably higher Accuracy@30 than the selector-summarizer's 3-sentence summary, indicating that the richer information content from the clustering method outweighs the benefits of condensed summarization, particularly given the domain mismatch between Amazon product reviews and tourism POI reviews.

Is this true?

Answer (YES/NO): NO